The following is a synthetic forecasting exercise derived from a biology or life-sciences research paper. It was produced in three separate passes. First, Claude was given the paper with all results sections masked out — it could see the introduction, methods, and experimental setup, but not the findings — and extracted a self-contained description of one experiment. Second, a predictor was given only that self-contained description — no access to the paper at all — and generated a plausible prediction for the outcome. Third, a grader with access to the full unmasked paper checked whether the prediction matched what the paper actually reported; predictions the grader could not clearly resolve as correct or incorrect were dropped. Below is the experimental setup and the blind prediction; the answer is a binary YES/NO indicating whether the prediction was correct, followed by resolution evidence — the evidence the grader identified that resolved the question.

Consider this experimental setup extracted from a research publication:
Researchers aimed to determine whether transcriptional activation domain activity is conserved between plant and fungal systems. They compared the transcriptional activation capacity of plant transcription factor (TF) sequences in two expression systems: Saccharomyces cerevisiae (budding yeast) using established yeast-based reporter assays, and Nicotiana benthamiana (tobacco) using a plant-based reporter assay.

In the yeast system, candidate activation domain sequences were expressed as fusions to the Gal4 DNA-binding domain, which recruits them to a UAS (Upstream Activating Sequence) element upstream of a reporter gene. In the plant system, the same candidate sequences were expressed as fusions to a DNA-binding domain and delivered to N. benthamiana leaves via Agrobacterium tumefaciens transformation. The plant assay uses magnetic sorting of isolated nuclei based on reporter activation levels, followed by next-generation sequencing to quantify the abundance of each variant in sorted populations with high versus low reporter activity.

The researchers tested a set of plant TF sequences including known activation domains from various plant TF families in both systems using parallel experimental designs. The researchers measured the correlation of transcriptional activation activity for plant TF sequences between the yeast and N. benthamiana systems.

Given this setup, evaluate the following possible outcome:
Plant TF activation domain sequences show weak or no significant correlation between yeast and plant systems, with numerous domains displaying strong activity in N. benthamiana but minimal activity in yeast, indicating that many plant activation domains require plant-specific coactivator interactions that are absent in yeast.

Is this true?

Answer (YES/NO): YES